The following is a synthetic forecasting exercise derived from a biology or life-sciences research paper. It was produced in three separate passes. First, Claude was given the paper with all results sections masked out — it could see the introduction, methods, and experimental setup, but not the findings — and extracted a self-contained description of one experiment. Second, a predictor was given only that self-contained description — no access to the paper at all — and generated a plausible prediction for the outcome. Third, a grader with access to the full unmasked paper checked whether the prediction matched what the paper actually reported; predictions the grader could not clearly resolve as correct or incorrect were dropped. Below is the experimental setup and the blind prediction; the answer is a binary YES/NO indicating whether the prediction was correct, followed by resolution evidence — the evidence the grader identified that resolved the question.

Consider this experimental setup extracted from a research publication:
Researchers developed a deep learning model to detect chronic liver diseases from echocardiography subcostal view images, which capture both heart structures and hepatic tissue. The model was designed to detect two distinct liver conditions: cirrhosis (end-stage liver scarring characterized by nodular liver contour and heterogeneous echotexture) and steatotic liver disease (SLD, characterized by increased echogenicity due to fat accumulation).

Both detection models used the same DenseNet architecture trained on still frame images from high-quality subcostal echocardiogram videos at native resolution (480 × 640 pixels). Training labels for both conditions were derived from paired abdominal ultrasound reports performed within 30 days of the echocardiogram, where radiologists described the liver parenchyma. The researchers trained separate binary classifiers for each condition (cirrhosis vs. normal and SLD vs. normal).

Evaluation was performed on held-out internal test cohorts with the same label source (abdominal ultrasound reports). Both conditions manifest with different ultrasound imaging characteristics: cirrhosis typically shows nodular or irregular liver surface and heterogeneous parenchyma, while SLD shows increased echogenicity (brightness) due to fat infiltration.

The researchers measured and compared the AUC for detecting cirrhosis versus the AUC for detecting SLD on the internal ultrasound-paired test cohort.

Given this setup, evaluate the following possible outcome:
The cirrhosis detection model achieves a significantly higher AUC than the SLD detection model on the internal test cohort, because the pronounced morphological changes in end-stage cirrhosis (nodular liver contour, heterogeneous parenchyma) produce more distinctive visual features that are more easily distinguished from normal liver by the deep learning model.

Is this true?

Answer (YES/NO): NO